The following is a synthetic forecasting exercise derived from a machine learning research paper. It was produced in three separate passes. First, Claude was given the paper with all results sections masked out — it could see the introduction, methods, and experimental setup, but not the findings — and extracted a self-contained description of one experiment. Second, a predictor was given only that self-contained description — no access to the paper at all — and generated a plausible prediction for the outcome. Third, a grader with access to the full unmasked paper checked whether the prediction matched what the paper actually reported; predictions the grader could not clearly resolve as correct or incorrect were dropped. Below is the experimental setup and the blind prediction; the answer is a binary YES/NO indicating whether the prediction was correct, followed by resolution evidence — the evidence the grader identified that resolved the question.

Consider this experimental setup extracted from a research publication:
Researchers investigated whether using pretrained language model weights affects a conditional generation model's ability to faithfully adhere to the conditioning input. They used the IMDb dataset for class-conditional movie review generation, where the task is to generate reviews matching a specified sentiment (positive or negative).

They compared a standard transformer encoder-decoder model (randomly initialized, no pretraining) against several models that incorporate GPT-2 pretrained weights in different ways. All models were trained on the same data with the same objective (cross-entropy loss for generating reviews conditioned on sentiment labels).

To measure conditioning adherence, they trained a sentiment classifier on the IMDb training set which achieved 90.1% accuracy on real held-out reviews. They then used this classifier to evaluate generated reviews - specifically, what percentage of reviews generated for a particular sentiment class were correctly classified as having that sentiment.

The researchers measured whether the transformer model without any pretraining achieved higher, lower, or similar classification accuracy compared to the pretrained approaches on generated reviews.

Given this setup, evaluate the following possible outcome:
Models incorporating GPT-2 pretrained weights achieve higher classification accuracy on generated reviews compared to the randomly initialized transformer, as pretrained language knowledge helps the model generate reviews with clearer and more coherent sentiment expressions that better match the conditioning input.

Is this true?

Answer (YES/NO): NO